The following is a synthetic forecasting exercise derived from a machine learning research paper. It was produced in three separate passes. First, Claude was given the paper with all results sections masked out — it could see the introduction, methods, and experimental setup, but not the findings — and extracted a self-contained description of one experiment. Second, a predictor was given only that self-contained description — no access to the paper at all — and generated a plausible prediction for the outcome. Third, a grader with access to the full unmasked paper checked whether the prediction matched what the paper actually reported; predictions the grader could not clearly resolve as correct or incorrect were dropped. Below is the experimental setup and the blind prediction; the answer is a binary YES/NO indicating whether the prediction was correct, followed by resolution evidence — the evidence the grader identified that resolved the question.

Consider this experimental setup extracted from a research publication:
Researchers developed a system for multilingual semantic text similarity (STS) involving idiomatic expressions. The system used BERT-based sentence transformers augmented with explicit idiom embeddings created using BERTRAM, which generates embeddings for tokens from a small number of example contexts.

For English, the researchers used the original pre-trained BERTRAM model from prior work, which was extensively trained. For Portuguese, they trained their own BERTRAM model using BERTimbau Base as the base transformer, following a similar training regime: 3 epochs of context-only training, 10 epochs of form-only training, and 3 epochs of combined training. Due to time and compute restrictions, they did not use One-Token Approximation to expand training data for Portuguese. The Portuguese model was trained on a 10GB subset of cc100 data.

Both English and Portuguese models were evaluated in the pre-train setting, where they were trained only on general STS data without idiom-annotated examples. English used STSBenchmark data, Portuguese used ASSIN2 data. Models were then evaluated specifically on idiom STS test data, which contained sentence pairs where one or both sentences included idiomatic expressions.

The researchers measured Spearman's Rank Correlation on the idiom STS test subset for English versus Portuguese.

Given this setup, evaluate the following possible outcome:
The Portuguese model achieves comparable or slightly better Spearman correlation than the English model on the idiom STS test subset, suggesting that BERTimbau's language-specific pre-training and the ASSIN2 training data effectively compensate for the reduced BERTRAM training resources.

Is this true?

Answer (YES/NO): YES